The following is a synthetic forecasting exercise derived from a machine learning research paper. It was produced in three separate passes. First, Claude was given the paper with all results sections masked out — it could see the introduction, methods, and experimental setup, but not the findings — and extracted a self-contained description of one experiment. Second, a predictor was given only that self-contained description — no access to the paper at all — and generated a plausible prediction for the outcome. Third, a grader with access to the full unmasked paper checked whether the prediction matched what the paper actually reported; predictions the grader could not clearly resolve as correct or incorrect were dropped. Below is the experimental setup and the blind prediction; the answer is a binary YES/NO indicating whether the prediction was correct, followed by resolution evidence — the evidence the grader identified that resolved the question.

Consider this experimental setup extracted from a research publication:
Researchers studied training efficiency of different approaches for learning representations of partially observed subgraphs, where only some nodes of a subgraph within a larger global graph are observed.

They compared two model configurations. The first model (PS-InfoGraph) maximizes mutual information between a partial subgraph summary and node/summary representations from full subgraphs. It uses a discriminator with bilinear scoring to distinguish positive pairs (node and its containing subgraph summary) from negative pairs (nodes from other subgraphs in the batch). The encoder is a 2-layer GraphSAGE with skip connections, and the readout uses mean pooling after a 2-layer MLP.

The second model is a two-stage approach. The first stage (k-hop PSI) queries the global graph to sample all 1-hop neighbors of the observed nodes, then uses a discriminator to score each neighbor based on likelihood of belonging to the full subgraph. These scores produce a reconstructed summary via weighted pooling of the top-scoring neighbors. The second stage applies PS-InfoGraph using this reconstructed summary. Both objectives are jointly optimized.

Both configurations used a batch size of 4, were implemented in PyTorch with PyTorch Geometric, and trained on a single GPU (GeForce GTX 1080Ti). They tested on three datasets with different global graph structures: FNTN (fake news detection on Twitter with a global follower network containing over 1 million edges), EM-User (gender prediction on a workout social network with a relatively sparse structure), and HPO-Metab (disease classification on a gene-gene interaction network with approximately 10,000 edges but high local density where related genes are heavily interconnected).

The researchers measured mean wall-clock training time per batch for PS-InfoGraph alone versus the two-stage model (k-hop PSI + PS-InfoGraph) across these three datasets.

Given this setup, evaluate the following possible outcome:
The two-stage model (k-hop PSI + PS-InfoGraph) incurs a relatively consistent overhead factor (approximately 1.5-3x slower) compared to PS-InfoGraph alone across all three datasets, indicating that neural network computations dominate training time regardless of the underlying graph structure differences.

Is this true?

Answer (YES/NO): NO